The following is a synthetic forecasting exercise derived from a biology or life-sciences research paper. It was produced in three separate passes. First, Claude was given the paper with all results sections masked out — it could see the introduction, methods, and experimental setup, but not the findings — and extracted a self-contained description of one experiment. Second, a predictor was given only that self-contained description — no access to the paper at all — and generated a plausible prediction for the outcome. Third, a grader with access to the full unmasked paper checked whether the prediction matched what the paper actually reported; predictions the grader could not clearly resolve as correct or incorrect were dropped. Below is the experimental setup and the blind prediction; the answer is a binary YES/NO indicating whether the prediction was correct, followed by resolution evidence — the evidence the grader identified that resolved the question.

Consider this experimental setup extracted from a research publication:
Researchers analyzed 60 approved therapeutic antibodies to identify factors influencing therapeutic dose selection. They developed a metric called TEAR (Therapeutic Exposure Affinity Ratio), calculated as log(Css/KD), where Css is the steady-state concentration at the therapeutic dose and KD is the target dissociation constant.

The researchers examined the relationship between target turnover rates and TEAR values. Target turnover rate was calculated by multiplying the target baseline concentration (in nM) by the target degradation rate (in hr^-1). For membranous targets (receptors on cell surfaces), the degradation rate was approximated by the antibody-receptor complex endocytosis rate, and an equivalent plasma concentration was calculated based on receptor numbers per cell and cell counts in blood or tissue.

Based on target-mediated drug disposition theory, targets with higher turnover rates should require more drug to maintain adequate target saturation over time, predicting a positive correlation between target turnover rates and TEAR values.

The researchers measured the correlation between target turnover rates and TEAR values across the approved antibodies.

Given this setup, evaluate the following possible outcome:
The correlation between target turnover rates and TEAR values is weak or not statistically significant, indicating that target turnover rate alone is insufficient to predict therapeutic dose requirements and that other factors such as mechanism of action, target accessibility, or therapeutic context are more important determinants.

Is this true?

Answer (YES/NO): YES